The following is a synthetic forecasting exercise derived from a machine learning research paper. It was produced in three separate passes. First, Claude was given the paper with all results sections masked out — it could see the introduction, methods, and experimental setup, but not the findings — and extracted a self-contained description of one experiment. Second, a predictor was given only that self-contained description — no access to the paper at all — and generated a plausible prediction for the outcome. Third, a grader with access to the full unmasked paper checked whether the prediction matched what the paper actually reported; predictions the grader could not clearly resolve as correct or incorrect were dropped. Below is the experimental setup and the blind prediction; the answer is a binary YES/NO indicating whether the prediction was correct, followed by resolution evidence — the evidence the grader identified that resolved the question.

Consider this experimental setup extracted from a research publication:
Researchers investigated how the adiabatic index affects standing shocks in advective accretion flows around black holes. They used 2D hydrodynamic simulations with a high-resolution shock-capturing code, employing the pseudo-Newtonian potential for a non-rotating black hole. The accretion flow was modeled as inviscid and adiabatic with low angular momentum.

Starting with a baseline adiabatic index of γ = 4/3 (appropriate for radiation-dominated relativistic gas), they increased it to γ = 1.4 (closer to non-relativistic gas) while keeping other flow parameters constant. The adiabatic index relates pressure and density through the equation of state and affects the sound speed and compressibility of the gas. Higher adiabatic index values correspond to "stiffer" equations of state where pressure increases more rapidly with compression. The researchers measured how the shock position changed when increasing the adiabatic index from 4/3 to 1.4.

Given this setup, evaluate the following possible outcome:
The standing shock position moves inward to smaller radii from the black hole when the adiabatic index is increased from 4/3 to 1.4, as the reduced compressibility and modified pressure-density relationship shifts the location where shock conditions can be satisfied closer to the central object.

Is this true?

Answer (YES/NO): NO